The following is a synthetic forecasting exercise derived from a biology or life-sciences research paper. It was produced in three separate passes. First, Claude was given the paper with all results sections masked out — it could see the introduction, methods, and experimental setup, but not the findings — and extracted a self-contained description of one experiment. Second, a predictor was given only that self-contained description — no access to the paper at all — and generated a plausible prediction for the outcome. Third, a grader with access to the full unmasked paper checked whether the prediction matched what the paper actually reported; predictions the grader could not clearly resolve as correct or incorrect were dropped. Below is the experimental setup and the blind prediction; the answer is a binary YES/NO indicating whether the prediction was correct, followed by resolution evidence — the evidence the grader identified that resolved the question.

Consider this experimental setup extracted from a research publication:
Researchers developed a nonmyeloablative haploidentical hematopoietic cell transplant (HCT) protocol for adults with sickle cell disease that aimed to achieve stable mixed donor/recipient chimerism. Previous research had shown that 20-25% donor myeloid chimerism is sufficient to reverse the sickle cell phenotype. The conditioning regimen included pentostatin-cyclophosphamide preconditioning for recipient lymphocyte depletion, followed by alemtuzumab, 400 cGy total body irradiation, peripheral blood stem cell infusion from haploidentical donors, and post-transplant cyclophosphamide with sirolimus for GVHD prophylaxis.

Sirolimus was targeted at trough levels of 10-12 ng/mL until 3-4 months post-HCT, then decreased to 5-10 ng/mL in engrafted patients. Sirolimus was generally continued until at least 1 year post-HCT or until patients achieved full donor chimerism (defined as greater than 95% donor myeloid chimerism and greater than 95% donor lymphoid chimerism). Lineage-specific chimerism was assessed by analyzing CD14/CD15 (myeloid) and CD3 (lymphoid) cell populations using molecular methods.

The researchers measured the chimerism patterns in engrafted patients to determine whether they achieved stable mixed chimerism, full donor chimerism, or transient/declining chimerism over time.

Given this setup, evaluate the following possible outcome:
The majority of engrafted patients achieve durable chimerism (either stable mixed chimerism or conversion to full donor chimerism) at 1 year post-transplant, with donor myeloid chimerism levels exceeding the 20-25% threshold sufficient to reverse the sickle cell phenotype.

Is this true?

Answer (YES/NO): YES